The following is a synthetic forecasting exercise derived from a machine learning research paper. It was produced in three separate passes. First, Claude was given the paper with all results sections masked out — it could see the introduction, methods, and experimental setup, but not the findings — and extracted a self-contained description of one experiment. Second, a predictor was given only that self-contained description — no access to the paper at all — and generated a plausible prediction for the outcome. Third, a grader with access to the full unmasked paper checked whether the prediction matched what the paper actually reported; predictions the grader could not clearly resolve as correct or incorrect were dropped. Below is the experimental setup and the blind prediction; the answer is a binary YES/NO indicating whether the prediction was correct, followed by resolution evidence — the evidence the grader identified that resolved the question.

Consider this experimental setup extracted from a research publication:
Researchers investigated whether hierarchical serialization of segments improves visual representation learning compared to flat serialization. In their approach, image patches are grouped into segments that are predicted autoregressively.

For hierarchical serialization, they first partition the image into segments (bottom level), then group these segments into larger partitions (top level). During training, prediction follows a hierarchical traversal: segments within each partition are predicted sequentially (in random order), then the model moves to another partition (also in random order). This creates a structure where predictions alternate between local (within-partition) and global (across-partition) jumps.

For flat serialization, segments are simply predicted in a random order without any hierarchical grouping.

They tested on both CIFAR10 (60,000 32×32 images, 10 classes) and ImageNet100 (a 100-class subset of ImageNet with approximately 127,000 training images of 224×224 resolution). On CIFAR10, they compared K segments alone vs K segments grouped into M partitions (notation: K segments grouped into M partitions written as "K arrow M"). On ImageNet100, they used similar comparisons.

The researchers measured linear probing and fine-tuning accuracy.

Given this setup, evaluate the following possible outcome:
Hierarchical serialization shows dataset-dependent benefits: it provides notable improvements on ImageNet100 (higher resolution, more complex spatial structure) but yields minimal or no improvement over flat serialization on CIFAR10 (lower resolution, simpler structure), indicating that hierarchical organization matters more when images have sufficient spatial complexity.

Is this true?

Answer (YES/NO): NO